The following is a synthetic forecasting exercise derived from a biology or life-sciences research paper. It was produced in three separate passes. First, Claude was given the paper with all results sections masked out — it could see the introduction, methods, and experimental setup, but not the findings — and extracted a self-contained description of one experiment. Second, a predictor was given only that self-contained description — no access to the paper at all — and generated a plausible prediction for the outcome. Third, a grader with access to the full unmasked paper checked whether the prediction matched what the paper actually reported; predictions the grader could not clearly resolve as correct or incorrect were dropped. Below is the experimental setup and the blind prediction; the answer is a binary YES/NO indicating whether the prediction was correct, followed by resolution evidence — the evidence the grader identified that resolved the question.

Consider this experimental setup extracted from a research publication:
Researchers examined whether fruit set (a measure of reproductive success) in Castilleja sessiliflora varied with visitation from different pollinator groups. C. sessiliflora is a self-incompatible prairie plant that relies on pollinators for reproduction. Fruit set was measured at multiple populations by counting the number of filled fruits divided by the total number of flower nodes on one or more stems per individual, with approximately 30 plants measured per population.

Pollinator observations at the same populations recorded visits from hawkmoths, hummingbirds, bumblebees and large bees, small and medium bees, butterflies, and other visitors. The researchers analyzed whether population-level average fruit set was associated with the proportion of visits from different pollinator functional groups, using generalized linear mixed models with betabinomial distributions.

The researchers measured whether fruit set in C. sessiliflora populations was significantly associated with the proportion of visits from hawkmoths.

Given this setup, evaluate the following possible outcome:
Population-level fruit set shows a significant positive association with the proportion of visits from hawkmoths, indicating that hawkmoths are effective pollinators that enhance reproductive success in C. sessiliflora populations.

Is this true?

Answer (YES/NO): YES